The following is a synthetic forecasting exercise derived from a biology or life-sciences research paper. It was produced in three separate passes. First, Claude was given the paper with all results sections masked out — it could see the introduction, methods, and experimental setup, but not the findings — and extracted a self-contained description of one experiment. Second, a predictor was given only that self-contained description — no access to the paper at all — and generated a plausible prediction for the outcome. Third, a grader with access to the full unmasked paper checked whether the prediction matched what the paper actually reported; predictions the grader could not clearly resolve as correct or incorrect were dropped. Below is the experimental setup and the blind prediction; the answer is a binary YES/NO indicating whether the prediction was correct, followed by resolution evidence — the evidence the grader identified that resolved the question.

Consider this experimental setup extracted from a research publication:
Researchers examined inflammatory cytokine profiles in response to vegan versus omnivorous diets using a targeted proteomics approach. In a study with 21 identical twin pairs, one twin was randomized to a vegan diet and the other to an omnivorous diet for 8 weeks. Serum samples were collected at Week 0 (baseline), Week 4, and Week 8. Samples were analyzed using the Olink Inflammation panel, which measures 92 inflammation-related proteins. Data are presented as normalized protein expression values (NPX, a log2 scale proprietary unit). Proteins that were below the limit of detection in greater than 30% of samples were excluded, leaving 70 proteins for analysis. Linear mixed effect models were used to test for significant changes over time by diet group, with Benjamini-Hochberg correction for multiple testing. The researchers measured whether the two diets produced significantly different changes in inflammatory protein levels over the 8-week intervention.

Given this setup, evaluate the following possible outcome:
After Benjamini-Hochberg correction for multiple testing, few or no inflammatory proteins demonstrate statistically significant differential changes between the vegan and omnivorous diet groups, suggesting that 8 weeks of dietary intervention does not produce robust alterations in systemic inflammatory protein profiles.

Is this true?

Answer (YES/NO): NO